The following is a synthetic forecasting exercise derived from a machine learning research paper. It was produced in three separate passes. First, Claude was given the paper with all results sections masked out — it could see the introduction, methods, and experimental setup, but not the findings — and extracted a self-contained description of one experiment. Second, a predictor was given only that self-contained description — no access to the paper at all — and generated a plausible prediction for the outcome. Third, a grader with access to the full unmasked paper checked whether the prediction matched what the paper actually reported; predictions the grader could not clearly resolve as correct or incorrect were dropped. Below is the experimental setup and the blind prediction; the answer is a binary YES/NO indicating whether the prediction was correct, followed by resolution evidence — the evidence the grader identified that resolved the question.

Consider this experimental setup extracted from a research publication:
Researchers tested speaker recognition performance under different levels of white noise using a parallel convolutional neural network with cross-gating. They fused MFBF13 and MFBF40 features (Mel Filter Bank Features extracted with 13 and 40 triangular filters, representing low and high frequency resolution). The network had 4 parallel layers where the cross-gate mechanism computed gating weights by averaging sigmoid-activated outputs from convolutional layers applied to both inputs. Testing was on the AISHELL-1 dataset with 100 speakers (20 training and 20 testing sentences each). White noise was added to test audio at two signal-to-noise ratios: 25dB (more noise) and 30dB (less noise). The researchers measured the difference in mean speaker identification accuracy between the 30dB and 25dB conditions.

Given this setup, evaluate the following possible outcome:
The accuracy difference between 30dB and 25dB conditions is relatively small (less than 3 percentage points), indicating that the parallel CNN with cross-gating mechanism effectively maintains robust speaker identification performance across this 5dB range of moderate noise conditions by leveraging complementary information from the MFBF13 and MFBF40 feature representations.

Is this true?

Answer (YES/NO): NO